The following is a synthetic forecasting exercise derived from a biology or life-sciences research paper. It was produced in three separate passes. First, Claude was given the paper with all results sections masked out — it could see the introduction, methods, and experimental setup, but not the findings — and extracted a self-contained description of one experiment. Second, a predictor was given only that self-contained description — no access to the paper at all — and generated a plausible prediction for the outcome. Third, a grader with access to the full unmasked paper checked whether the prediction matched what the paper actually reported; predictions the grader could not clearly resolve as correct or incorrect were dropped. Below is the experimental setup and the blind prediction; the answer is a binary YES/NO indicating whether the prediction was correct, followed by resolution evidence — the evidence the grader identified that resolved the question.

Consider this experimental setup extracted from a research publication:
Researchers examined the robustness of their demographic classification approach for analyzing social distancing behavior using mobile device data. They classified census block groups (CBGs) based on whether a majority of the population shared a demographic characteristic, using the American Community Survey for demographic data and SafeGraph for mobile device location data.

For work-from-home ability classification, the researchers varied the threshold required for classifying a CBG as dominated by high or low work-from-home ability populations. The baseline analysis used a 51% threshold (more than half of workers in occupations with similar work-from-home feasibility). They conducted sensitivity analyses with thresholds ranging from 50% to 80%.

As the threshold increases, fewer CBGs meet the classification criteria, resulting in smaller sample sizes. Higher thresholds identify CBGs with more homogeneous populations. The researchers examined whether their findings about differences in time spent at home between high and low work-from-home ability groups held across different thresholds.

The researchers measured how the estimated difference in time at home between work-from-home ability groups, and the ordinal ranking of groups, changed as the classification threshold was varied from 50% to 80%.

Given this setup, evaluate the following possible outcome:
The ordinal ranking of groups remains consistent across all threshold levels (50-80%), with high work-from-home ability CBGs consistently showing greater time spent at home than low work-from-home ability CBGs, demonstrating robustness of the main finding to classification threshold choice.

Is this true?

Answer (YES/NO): YES